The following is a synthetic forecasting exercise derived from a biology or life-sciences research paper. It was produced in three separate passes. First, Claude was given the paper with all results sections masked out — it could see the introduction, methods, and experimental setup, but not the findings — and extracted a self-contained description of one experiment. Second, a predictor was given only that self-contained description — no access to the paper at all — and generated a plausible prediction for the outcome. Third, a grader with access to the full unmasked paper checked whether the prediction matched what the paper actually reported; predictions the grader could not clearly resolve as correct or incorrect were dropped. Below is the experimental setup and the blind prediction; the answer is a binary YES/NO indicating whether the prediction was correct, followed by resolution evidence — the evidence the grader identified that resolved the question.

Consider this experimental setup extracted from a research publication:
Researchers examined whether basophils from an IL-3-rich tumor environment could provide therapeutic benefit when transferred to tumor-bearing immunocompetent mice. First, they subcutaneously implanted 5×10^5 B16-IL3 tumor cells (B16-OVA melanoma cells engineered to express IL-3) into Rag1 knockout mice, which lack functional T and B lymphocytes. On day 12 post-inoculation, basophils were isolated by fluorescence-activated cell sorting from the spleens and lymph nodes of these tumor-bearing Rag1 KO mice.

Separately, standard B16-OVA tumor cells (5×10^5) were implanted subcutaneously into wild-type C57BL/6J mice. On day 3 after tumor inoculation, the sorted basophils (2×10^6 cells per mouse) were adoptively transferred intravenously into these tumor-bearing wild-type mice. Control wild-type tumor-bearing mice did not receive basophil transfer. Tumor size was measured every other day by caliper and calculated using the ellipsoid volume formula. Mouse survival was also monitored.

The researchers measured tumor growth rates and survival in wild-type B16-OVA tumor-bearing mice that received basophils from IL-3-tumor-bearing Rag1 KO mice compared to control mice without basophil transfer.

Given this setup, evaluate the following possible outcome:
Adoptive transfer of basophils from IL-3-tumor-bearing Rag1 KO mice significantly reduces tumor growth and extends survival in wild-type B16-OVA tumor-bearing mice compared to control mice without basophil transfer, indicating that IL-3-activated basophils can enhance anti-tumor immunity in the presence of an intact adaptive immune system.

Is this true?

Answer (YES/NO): YES